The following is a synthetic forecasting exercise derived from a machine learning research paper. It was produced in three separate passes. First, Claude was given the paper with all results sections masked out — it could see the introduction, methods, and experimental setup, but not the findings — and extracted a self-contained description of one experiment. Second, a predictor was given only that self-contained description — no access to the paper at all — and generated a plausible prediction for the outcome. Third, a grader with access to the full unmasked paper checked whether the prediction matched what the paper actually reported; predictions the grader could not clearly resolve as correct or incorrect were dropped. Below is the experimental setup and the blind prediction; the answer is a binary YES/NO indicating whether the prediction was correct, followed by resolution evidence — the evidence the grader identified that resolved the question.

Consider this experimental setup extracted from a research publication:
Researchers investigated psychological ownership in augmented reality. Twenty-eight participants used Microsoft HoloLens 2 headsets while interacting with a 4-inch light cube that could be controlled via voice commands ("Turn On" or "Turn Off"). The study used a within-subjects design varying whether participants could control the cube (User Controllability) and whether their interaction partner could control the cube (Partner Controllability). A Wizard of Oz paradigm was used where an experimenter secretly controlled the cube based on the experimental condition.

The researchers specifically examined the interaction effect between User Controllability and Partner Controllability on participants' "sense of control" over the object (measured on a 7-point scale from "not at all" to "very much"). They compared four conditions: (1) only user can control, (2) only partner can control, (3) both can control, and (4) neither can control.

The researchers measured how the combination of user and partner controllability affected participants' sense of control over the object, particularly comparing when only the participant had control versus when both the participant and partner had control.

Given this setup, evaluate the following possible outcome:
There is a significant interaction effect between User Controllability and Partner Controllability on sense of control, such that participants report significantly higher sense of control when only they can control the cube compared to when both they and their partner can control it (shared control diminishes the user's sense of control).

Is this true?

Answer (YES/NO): YES